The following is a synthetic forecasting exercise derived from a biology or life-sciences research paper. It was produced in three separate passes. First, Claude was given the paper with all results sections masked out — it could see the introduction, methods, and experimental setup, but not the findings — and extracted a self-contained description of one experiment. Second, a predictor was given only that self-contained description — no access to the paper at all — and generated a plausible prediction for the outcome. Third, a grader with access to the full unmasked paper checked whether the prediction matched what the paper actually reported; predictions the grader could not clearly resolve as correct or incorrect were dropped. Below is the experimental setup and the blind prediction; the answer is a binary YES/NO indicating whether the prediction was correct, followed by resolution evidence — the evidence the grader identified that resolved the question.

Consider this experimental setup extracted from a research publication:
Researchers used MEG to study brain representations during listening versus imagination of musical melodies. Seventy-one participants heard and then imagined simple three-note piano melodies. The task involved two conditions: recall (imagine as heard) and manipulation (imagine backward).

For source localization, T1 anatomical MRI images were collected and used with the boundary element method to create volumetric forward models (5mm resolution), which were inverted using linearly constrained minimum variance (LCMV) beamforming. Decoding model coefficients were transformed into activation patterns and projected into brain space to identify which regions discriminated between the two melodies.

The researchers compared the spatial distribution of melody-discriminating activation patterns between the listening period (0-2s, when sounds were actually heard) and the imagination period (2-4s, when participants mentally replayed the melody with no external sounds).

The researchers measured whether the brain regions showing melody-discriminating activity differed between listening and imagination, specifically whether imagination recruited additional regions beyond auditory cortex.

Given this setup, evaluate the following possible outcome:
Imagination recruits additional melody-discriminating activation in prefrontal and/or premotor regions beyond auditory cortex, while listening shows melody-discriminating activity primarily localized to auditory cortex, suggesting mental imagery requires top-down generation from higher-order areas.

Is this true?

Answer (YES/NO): NO